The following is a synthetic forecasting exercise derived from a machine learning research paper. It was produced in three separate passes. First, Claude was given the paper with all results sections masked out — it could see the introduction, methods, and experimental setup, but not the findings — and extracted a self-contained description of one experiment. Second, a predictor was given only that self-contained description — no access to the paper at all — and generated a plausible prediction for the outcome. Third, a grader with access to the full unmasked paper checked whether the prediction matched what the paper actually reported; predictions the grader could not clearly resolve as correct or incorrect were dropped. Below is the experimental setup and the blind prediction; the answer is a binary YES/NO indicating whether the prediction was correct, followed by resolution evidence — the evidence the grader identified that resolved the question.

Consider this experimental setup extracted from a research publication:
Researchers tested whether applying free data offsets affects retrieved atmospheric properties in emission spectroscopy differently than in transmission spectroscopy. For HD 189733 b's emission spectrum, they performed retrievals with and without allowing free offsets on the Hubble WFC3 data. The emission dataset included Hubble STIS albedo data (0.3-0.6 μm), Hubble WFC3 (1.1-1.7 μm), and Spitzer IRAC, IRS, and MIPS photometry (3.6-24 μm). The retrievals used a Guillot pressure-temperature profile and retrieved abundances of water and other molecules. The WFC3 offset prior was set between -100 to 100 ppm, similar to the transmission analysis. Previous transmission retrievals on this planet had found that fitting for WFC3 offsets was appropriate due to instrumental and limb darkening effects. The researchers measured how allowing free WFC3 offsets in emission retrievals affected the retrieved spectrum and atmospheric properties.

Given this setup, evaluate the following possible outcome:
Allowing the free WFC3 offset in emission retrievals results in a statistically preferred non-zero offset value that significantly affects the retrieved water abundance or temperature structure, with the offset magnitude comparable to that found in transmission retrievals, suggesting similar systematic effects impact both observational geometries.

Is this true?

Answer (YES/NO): NO